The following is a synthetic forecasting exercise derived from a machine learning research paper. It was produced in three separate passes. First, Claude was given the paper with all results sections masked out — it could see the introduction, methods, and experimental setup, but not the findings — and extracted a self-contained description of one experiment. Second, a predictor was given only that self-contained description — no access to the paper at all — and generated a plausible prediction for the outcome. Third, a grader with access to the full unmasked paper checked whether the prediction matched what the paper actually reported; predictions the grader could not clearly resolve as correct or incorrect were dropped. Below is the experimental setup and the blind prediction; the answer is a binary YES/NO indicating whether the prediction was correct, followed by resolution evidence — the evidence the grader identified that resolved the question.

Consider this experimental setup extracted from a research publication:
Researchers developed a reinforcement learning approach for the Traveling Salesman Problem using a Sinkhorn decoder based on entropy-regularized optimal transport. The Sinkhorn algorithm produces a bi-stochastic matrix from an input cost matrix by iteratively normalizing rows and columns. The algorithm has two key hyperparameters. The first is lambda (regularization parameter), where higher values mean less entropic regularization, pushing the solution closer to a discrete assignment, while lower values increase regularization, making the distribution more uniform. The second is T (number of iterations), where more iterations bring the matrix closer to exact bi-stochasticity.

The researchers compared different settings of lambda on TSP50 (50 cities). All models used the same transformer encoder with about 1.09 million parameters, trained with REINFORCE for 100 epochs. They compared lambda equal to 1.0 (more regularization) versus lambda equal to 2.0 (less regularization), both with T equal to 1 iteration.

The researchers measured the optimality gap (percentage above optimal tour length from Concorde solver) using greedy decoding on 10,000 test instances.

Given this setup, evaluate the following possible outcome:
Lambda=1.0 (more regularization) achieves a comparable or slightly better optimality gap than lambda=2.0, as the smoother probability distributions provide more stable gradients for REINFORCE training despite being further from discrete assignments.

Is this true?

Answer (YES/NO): NO